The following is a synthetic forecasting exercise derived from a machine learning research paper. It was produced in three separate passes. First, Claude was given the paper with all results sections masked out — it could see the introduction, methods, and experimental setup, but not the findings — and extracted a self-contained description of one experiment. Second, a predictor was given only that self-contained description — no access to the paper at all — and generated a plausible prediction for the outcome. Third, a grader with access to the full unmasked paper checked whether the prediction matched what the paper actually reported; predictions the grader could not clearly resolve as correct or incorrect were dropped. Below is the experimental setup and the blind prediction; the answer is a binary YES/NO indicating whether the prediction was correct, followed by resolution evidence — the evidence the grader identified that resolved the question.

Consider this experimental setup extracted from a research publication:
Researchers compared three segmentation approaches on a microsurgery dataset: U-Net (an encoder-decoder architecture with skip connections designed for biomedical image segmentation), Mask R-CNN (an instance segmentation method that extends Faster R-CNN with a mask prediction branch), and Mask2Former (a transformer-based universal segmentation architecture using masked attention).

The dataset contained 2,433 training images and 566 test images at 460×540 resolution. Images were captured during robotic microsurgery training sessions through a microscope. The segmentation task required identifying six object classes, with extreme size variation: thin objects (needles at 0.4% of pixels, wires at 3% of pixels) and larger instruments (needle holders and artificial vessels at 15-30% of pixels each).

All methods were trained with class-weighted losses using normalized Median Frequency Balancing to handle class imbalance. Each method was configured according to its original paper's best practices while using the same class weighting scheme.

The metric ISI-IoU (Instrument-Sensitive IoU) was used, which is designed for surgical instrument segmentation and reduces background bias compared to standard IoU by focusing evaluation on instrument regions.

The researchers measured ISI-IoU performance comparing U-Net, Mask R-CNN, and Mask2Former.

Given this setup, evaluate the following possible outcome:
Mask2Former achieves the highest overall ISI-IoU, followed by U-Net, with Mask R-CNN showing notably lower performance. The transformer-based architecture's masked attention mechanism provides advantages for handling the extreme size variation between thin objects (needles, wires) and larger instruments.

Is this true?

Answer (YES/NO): NO